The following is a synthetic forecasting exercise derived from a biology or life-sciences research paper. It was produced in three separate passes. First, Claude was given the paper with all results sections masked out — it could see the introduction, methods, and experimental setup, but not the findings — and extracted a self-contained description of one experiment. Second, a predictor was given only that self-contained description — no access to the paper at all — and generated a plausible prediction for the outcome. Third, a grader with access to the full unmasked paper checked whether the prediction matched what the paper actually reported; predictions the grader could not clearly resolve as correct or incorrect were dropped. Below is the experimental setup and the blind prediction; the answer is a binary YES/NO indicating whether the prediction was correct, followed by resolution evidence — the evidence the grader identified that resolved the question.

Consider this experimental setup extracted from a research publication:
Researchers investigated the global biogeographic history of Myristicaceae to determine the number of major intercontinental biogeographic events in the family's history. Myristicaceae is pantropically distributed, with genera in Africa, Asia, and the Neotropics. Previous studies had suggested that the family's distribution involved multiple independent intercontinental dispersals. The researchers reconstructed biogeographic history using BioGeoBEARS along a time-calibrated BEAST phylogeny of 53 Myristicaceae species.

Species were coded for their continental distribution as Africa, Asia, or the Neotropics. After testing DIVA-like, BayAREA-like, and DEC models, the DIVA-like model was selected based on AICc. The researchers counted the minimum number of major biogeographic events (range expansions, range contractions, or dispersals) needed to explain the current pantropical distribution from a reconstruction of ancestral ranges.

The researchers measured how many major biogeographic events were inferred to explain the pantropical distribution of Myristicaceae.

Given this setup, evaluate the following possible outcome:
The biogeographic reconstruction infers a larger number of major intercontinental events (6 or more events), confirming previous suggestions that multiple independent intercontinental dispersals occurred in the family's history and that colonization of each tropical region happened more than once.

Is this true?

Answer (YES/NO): NO